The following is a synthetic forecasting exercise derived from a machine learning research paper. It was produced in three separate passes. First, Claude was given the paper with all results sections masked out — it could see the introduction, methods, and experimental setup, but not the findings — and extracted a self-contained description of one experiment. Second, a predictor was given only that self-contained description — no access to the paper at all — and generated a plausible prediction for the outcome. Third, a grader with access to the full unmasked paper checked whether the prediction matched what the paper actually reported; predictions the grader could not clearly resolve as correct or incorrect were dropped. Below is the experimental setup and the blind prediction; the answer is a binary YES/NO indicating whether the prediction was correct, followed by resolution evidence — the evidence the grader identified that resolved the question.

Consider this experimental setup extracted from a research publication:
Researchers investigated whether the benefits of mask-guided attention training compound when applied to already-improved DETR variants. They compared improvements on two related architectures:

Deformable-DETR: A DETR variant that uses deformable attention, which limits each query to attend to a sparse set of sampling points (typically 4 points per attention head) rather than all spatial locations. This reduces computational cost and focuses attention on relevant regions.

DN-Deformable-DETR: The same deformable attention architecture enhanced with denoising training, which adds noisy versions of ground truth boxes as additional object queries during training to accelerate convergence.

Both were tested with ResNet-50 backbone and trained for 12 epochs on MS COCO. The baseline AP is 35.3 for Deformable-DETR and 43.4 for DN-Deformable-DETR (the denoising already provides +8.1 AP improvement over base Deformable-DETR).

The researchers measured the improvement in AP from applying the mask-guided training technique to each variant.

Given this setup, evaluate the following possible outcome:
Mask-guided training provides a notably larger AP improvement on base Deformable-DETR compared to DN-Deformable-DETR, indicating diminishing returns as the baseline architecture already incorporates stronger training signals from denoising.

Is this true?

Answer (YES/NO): NO